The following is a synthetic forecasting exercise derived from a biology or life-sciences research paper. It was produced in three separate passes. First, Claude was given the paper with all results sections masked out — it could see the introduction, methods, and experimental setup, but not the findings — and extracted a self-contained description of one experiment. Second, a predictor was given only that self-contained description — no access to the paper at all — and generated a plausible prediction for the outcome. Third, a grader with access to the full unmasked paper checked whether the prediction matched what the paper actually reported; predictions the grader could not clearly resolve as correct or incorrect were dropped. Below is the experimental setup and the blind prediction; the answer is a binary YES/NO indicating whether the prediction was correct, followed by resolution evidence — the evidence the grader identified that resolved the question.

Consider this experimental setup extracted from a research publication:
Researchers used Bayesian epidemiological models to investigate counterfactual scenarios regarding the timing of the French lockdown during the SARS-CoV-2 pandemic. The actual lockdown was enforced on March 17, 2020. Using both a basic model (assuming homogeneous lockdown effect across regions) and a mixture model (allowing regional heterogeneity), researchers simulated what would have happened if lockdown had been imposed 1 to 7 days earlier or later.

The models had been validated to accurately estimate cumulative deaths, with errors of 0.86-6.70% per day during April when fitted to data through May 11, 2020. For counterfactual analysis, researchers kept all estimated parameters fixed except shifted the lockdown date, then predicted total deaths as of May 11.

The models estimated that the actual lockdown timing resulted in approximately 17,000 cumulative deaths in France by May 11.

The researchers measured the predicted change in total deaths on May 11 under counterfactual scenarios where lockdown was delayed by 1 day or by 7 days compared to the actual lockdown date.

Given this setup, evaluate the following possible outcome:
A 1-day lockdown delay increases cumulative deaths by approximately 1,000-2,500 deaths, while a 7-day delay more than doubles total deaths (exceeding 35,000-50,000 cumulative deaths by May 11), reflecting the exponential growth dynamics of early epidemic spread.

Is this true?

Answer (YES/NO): NO